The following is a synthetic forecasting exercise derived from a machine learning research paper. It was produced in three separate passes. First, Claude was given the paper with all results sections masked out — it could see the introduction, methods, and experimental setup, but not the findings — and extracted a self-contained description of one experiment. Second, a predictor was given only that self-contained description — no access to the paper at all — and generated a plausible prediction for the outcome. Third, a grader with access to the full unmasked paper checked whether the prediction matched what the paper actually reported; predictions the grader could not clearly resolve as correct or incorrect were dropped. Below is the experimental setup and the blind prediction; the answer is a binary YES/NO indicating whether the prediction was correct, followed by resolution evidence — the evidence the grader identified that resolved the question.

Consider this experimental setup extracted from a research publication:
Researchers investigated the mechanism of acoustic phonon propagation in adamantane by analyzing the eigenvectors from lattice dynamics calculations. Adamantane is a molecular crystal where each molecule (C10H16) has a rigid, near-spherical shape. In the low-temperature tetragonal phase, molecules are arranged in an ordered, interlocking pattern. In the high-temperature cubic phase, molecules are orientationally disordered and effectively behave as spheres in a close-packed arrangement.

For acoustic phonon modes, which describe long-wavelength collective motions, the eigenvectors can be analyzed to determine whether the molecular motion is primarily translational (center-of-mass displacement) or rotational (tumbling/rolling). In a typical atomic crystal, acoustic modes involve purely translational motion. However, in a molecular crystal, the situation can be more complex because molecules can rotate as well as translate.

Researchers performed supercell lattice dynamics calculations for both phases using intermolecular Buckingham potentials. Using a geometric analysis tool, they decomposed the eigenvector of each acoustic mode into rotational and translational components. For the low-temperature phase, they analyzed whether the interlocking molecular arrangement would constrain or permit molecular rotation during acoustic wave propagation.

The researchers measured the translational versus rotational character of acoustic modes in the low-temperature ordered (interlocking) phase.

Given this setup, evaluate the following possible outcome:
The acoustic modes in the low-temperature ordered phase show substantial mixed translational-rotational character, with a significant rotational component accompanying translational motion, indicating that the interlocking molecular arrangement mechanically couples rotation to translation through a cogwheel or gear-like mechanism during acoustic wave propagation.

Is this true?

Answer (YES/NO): NO